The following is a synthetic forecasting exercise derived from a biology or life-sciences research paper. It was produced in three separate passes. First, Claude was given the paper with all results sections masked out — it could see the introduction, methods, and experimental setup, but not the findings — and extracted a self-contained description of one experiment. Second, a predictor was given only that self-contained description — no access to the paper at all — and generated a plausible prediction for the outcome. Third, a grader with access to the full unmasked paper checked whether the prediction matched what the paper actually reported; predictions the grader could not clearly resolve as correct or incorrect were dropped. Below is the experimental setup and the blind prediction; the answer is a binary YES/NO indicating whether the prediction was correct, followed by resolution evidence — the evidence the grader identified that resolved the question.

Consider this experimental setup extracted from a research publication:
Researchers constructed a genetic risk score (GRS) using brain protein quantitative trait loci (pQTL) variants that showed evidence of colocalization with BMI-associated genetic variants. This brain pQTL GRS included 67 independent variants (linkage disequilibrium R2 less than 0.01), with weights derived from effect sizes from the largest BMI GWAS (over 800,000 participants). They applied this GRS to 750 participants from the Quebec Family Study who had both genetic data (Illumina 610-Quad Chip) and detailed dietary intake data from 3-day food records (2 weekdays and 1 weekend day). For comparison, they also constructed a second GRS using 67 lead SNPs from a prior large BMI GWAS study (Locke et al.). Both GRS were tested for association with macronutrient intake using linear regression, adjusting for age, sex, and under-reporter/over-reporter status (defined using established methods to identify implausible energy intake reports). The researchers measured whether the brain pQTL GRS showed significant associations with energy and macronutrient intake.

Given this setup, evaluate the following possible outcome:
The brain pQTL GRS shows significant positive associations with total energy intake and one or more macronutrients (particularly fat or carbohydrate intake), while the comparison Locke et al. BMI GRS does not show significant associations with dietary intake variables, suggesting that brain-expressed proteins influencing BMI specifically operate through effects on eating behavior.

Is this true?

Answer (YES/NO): NO